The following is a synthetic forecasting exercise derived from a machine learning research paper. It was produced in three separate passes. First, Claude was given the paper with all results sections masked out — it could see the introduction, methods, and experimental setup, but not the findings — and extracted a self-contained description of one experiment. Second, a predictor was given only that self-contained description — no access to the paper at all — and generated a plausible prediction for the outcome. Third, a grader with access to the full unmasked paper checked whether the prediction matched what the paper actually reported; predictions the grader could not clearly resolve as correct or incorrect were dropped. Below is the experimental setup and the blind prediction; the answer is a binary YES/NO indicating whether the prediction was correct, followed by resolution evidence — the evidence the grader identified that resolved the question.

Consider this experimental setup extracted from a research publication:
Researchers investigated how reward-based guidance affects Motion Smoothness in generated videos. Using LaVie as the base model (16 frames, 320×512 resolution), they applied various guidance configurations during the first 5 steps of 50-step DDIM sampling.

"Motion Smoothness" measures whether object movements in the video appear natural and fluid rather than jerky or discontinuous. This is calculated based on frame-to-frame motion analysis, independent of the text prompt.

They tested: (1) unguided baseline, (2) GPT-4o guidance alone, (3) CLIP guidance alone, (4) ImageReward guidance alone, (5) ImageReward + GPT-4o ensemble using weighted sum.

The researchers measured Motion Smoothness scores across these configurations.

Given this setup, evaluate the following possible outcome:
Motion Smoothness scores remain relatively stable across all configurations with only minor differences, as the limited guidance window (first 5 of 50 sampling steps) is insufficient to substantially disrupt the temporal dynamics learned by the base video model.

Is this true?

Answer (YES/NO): NO